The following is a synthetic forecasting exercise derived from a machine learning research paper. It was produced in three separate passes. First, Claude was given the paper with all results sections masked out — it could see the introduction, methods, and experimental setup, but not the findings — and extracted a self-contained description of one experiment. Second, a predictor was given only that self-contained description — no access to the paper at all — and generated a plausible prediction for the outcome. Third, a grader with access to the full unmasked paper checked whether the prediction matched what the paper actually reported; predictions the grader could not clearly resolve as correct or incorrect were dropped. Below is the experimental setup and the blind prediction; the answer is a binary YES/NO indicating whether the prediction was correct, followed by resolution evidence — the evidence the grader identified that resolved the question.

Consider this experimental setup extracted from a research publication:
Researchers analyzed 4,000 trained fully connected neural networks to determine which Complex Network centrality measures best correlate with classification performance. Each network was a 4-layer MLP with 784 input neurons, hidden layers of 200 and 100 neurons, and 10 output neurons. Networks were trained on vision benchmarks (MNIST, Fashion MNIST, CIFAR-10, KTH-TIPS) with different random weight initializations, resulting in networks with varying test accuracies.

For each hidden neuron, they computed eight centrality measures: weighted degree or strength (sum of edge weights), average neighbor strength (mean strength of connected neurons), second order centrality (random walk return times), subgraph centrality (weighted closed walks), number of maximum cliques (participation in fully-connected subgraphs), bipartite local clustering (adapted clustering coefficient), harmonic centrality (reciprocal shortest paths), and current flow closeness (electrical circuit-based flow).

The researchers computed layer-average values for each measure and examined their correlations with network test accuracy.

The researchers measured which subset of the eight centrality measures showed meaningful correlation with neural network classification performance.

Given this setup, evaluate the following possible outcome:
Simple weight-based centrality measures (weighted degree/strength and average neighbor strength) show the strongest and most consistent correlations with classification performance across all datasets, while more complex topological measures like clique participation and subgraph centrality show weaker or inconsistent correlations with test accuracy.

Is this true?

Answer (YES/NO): NO